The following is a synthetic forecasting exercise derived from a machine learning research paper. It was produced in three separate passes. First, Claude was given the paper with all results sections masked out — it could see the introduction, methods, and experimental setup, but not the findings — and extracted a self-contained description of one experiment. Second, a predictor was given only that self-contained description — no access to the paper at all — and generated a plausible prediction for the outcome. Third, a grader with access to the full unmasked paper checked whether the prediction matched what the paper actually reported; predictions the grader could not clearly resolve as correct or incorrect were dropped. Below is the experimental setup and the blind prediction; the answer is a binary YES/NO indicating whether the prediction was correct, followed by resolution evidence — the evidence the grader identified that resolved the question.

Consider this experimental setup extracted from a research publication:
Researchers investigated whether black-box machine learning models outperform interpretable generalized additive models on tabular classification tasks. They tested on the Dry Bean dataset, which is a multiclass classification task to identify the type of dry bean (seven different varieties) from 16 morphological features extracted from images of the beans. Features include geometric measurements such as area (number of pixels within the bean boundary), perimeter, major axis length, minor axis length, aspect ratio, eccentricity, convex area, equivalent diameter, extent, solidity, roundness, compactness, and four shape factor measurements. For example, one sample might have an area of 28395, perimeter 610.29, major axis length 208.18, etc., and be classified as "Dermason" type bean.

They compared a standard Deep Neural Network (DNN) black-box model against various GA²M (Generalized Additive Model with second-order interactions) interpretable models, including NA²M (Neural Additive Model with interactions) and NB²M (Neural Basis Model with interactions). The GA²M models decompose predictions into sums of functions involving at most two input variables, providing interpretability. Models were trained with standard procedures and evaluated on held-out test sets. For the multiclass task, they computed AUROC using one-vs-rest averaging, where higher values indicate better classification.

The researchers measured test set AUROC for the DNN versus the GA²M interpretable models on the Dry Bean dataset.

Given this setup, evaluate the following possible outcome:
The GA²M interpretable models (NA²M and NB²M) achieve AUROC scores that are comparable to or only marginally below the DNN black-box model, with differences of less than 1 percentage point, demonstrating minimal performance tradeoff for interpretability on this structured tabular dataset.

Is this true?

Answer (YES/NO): YES